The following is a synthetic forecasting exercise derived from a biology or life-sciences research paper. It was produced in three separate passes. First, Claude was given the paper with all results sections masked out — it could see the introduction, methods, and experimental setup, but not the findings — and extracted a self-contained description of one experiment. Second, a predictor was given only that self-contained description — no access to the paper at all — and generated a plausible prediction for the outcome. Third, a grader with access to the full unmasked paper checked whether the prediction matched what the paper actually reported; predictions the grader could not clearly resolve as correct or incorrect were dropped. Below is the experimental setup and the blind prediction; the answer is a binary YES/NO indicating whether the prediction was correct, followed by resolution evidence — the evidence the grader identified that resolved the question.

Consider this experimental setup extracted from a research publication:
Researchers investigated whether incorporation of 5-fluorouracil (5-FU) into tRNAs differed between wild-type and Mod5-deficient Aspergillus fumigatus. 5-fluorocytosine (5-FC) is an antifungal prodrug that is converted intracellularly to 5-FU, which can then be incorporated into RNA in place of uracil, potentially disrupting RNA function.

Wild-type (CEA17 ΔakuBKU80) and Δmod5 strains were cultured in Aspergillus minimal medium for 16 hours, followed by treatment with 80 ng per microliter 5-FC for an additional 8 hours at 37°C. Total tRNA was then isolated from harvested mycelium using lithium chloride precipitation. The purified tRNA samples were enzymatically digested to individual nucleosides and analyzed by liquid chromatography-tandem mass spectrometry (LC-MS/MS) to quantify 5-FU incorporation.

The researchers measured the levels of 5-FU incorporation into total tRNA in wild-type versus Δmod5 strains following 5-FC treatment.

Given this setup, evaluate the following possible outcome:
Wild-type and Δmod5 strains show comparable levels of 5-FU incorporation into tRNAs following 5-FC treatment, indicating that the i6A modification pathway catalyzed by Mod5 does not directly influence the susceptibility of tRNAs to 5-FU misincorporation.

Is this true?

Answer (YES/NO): NO